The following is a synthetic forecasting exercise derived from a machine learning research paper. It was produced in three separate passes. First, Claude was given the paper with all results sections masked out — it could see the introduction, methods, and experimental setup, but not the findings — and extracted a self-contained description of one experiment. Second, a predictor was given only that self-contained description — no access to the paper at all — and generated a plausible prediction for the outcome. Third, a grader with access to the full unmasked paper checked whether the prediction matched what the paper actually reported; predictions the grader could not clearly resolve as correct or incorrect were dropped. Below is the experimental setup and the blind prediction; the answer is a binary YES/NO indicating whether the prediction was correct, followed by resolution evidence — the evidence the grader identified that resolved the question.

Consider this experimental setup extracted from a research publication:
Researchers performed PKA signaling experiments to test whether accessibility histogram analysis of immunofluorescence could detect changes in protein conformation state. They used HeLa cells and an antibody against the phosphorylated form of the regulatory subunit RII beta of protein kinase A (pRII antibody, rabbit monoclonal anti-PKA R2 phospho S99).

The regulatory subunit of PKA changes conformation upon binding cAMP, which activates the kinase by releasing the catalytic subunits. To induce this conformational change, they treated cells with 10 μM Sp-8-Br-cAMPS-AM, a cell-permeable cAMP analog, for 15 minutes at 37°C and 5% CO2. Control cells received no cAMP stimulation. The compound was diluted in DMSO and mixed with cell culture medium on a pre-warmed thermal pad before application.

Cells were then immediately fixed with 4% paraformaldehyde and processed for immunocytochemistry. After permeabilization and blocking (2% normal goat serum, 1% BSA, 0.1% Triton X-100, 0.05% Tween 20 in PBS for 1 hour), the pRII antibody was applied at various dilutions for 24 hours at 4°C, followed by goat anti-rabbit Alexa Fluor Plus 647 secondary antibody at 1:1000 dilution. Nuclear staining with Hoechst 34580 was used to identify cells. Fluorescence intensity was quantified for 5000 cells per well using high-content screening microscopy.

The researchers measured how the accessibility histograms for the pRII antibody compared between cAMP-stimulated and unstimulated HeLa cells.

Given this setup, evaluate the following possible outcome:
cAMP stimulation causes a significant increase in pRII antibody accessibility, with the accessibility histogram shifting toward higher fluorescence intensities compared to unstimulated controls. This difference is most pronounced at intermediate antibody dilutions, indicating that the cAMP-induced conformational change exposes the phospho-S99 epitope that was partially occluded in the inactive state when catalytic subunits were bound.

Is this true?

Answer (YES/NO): NO